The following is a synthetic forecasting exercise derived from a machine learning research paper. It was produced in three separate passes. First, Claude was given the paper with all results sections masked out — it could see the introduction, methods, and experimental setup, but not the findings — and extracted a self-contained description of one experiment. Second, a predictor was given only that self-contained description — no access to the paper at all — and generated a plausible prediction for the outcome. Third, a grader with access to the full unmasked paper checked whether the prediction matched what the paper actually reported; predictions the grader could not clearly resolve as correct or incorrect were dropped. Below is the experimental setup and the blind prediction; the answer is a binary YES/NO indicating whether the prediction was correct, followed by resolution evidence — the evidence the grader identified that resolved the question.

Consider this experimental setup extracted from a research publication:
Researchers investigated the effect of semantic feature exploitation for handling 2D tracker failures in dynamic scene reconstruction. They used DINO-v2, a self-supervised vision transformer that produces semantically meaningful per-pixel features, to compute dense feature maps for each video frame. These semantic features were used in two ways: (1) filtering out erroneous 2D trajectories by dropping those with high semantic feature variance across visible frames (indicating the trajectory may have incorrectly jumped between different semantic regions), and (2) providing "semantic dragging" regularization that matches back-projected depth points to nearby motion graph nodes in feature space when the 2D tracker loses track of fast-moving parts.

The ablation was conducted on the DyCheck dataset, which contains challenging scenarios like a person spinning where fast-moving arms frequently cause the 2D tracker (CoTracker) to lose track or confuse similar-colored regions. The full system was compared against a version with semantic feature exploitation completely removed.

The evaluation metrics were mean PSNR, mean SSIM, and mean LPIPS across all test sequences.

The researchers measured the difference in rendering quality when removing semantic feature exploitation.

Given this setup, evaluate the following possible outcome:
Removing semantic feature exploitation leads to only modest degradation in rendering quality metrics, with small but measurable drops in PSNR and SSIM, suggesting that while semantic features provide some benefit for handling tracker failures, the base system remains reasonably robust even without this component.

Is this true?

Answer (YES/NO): YES